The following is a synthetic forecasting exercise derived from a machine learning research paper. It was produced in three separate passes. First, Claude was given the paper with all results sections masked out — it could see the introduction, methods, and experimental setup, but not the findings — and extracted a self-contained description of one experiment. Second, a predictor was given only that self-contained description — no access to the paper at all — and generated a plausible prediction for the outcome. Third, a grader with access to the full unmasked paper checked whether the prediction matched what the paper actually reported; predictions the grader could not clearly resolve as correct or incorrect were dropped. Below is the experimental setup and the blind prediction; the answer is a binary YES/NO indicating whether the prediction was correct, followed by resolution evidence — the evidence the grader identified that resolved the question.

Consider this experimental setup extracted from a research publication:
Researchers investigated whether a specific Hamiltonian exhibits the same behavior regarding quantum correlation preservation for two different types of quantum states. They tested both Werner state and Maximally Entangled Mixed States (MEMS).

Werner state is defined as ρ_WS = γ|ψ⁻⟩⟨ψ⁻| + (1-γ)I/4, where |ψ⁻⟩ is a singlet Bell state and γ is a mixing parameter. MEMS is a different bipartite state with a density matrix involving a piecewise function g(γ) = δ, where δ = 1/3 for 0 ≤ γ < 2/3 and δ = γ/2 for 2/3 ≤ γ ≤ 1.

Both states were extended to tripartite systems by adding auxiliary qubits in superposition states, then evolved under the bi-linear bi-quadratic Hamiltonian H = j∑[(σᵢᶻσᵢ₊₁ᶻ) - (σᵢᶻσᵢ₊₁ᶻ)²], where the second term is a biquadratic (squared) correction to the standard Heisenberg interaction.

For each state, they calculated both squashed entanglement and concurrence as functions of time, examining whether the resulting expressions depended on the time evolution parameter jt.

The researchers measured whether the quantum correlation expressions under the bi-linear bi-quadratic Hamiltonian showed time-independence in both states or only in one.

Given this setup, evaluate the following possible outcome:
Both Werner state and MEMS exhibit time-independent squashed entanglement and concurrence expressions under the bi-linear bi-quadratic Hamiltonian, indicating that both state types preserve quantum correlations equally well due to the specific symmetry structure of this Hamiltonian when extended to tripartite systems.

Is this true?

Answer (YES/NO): YES